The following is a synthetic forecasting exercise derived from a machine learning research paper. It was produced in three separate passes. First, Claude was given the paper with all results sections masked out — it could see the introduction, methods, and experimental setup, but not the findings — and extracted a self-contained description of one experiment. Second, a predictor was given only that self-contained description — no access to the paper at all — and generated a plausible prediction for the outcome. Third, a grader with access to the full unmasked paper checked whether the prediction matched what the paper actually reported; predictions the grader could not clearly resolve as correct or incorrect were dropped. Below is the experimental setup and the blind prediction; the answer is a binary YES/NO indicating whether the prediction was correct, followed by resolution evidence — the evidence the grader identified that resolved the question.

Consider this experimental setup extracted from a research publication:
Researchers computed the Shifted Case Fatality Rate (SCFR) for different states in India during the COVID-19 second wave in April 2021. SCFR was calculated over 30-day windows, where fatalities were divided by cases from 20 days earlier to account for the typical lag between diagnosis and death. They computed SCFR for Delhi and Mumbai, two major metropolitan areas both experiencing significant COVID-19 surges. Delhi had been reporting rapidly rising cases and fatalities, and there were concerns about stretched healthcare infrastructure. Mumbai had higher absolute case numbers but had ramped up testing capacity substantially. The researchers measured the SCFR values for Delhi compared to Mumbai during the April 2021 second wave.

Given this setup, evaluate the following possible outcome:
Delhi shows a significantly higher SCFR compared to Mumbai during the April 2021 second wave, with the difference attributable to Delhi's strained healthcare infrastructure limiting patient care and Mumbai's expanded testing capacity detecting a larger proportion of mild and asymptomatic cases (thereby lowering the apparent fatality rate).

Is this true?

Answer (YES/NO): NO